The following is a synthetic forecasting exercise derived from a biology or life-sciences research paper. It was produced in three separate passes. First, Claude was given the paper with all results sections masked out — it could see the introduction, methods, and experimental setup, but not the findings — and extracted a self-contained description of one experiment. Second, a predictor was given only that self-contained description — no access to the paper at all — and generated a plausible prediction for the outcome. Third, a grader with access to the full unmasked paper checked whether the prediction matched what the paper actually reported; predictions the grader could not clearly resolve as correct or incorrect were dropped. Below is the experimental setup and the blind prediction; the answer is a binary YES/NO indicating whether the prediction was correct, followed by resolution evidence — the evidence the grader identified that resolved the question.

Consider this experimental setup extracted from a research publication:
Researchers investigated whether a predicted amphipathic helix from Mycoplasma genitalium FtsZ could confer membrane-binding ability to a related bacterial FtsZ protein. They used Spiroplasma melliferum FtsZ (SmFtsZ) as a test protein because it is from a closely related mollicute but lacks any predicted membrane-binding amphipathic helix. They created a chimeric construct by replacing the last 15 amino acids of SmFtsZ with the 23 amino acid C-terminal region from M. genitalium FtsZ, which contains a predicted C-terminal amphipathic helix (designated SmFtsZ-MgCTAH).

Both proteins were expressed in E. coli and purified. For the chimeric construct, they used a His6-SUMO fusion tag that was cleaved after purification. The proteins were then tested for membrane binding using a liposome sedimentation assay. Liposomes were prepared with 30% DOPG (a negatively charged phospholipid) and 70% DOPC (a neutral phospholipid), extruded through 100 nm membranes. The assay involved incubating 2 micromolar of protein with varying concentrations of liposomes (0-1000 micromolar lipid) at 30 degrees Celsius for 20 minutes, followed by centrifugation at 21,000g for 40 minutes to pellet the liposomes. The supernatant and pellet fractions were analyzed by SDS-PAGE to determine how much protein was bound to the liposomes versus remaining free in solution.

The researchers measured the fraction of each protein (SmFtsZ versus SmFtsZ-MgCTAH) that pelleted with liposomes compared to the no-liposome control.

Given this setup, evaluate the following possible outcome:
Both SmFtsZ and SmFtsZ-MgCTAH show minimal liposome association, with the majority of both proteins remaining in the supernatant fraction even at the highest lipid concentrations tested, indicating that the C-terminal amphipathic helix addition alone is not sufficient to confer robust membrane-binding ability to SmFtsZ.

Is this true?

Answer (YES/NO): NO